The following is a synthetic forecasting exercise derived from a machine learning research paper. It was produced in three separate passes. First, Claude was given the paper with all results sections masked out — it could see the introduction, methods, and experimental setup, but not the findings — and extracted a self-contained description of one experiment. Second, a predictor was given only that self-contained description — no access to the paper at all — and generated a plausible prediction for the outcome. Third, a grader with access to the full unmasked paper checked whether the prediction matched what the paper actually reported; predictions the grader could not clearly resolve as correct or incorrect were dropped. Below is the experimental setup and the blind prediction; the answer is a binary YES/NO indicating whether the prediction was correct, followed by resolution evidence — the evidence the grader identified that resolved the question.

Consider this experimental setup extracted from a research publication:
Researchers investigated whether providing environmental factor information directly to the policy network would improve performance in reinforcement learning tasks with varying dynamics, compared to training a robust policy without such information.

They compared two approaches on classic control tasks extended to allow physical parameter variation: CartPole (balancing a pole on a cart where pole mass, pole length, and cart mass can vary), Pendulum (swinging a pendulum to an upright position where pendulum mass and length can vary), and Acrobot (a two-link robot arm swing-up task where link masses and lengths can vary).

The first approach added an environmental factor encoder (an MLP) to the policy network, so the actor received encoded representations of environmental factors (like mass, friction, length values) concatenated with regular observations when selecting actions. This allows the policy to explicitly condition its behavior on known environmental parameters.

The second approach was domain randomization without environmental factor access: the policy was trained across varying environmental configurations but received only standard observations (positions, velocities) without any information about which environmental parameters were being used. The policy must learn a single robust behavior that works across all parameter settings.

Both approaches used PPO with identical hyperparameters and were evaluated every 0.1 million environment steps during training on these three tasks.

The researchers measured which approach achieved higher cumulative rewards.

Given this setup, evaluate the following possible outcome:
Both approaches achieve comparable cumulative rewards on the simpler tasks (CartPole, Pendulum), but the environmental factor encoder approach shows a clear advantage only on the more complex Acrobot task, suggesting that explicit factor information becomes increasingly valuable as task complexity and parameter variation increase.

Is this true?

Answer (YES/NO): NO